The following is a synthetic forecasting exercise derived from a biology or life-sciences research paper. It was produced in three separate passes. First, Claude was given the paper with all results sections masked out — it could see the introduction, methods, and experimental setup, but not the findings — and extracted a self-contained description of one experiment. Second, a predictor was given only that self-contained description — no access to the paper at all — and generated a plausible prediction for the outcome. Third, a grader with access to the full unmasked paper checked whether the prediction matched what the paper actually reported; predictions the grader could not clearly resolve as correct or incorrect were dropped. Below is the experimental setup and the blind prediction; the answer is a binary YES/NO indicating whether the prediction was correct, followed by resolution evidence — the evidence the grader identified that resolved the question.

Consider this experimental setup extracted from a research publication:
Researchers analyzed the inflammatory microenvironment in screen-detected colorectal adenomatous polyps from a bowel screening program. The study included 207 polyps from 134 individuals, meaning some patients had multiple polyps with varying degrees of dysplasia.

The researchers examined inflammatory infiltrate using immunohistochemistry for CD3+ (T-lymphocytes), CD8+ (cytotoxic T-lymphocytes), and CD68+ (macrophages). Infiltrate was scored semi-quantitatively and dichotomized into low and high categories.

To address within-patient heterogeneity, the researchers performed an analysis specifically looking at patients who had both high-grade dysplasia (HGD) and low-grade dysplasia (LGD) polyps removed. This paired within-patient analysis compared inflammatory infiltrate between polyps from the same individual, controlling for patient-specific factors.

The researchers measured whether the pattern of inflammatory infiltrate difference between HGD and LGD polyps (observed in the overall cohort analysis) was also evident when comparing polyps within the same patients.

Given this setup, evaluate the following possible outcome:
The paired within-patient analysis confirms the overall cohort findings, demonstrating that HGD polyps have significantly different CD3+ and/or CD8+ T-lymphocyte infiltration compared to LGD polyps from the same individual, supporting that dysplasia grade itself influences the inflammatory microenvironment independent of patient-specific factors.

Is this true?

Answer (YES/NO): NO